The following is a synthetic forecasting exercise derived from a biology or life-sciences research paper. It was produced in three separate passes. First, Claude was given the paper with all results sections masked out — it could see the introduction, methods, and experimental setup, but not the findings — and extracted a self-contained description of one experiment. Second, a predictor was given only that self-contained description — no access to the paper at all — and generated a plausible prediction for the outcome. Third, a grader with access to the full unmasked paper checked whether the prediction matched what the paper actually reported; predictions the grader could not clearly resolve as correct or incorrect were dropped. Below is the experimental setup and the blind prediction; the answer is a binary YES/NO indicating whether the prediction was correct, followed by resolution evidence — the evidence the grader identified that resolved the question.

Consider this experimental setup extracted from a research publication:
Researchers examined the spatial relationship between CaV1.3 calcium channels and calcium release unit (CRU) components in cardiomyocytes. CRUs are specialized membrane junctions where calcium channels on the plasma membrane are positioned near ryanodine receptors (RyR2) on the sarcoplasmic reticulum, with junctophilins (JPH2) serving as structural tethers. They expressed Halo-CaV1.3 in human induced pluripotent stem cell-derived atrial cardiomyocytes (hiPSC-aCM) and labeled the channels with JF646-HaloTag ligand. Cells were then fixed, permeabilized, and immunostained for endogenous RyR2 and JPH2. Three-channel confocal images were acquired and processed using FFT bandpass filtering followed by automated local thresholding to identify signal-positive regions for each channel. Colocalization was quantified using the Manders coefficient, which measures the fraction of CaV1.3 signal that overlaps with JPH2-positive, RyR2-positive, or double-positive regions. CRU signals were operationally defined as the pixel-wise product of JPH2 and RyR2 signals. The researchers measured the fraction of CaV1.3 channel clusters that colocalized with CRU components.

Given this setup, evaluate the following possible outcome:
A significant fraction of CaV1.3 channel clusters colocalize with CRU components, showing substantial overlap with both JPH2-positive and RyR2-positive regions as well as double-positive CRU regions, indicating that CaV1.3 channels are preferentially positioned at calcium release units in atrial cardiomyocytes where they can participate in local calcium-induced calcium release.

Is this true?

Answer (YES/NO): YES